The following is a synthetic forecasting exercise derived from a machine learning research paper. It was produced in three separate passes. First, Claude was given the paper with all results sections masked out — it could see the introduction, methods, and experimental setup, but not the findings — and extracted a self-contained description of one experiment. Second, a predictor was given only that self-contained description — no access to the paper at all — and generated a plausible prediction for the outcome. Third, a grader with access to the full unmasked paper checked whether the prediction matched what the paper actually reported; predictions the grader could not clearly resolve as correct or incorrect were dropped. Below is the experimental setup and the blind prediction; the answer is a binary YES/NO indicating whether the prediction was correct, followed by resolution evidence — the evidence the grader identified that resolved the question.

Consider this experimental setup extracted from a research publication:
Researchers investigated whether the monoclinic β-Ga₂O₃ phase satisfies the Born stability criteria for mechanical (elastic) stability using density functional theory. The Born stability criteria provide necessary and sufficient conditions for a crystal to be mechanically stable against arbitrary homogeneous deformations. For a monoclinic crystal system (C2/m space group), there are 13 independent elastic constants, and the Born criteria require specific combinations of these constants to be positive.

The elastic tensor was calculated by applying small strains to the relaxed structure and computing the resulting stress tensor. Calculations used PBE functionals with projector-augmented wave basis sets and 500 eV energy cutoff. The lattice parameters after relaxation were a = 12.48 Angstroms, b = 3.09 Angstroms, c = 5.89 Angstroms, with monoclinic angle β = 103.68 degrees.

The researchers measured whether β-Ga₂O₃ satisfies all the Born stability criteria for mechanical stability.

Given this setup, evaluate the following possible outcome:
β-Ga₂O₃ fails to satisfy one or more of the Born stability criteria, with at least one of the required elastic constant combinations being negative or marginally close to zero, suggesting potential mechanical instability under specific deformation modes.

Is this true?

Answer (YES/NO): NO